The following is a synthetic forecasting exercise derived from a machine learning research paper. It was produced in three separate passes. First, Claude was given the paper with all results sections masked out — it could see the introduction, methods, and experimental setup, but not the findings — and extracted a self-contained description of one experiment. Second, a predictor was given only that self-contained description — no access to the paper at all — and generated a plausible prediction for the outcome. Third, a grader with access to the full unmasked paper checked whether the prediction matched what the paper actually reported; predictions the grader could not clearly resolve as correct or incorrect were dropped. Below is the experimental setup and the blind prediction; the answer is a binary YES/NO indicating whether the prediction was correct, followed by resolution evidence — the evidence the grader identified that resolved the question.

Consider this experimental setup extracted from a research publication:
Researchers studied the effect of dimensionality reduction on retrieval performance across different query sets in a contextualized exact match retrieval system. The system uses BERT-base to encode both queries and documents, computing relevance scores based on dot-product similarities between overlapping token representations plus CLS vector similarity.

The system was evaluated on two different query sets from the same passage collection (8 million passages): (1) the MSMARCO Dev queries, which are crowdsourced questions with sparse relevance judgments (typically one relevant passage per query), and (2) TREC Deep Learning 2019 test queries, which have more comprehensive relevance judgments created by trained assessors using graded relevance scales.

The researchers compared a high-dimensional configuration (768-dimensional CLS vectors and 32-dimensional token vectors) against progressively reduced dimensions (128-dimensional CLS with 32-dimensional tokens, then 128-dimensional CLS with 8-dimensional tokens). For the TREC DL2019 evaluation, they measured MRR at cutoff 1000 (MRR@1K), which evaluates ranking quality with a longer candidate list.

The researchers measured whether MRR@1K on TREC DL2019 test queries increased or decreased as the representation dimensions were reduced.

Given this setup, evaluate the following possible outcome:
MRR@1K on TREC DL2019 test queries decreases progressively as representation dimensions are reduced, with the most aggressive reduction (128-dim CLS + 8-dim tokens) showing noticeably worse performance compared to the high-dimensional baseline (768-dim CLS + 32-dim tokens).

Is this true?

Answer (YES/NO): NO